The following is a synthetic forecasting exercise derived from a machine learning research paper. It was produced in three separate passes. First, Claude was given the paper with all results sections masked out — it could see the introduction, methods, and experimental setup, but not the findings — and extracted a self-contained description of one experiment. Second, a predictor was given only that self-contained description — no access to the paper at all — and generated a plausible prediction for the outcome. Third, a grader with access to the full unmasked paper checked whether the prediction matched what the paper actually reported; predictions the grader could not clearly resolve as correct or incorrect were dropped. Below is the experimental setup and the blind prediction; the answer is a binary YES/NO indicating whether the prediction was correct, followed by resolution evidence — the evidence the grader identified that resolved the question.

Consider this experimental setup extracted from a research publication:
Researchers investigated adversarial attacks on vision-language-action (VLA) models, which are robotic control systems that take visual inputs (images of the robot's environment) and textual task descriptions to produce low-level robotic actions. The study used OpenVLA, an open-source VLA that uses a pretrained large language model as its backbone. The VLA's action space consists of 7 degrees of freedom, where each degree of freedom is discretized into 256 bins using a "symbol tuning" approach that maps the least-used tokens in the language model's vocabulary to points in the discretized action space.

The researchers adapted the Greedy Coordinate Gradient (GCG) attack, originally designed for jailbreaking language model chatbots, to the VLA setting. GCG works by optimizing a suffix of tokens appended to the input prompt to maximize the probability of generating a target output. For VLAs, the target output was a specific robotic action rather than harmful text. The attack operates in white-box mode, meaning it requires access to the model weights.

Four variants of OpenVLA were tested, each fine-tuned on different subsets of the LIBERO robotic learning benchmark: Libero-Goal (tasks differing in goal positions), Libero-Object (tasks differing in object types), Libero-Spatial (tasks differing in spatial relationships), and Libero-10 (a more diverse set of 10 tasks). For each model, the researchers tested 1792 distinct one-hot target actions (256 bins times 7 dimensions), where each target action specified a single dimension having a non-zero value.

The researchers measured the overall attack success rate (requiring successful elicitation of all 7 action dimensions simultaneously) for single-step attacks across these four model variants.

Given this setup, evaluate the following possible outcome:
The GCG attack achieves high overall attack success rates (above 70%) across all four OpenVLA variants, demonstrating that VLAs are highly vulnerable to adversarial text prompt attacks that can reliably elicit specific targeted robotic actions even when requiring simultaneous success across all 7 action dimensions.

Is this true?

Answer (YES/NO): YES